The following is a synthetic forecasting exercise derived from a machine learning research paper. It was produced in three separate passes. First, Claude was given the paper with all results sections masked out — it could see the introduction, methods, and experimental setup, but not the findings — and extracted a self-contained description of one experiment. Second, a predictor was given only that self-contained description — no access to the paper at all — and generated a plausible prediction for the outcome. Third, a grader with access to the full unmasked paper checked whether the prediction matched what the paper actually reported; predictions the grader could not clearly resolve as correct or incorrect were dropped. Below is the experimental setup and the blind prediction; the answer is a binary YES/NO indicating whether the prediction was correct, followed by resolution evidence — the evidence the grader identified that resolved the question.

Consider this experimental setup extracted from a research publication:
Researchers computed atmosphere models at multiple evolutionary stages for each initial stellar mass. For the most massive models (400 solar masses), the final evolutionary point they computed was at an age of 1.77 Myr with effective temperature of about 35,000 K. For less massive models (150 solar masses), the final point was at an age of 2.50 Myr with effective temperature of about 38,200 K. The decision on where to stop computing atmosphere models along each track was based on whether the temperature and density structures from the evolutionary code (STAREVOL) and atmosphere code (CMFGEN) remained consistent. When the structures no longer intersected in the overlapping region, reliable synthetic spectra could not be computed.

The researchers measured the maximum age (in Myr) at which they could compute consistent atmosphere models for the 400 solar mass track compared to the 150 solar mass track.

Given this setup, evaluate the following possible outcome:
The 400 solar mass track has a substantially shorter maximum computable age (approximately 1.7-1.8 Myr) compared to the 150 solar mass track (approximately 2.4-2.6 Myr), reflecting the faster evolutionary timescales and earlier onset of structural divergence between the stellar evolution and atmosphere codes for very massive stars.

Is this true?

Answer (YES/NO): YES